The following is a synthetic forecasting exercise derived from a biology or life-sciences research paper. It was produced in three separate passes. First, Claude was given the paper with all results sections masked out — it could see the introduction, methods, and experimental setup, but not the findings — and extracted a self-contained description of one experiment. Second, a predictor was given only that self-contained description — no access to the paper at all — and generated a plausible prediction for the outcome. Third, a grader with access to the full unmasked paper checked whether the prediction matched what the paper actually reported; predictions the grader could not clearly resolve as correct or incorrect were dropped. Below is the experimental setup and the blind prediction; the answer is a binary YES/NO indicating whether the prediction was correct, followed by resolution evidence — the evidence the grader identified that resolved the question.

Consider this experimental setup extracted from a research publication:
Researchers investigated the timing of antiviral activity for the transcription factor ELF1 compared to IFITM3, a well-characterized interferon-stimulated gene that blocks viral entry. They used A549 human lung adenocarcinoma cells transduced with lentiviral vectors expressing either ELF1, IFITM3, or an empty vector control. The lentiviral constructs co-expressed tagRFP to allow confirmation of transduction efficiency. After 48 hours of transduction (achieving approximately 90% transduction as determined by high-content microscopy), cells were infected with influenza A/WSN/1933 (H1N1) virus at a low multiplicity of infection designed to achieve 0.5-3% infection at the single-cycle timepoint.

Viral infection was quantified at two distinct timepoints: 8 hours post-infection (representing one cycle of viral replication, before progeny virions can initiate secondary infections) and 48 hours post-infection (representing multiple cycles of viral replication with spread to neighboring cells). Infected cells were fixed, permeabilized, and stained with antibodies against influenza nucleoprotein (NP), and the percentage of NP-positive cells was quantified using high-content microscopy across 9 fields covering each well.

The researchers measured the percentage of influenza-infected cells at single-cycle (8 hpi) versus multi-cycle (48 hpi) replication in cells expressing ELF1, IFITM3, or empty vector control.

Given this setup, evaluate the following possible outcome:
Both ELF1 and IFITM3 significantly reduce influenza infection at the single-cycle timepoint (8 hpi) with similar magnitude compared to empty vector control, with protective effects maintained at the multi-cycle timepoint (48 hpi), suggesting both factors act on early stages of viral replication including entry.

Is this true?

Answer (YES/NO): NO